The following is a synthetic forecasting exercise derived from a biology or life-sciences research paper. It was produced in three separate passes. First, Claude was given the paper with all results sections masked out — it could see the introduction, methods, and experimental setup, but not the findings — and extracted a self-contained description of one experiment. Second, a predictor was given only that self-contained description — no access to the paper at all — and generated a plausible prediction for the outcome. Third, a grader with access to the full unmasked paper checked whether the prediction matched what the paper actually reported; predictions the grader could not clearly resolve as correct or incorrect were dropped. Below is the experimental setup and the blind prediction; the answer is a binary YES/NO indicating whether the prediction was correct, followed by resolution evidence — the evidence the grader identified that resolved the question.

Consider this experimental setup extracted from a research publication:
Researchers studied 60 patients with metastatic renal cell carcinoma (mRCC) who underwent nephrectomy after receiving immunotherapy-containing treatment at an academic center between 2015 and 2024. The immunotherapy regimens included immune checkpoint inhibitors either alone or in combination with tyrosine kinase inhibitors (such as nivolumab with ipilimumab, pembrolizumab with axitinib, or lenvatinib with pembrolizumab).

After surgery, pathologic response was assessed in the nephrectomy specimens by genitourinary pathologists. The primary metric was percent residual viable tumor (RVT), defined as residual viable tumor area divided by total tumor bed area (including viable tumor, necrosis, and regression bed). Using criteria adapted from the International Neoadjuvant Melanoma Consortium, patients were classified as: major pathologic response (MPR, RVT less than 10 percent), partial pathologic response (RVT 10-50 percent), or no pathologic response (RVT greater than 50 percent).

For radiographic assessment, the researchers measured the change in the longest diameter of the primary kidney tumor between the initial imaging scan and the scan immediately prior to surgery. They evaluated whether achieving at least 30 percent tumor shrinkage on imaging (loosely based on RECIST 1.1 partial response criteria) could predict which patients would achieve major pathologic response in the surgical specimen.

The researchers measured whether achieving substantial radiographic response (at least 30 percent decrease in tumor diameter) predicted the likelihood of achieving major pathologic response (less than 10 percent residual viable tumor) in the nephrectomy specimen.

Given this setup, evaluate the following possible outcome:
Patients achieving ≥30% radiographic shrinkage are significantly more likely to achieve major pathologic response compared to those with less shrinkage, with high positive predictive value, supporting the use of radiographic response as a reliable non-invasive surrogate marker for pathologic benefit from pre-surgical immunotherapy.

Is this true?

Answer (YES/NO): NO